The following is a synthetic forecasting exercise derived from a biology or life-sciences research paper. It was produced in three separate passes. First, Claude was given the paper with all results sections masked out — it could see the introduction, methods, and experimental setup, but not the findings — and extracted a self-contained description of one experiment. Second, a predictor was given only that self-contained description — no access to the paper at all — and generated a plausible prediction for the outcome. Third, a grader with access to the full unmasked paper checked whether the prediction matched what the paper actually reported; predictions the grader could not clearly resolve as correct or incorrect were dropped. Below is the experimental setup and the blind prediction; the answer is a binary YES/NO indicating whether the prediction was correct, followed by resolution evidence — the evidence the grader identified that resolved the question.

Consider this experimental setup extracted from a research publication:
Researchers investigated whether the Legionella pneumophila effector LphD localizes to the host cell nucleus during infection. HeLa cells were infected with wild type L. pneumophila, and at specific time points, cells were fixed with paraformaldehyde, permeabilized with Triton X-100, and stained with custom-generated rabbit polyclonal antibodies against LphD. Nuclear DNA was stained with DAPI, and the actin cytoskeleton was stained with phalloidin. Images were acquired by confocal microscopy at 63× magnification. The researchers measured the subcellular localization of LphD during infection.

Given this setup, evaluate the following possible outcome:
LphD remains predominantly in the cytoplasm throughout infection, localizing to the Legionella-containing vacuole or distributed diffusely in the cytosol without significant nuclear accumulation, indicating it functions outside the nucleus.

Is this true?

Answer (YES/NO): NO